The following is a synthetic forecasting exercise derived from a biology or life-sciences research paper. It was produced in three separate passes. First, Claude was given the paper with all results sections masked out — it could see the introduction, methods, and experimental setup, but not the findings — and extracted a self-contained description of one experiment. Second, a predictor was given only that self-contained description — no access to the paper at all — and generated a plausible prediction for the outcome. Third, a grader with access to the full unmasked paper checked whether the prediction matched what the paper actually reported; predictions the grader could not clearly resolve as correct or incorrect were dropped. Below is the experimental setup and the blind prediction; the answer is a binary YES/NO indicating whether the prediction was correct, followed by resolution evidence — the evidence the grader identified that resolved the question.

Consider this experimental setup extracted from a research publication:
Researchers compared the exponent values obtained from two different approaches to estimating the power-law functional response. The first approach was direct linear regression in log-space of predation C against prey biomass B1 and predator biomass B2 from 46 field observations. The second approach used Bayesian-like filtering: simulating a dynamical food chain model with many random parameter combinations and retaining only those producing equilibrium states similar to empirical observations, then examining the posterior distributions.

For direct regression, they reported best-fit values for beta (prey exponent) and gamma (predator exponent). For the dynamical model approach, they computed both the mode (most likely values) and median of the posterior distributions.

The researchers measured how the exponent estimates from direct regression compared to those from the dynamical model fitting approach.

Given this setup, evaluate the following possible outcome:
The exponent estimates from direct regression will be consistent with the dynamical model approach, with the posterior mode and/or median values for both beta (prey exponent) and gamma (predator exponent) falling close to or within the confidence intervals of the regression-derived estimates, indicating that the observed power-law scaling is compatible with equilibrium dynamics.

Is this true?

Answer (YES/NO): NO